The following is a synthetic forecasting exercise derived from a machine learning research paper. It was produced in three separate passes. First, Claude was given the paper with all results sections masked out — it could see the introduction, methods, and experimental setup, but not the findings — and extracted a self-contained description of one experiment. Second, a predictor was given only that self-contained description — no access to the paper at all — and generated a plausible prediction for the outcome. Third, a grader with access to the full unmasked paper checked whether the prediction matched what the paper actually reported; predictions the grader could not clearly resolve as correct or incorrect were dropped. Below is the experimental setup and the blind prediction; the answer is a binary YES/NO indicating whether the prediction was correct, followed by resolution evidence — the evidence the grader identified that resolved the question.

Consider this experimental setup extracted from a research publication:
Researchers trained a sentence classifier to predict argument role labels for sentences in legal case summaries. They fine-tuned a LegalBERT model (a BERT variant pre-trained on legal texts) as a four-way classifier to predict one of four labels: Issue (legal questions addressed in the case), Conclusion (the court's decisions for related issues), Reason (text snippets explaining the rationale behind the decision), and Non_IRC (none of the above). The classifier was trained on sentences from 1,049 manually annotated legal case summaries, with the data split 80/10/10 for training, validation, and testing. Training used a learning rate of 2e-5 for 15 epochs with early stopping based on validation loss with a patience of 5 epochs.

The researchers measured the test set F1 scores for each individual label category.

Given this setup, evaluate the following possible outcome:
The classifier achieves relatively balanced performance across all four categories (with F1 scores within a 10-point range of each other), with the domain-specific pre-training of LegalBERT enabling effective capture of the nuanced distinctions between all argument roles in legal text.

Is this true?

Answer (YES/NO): YES